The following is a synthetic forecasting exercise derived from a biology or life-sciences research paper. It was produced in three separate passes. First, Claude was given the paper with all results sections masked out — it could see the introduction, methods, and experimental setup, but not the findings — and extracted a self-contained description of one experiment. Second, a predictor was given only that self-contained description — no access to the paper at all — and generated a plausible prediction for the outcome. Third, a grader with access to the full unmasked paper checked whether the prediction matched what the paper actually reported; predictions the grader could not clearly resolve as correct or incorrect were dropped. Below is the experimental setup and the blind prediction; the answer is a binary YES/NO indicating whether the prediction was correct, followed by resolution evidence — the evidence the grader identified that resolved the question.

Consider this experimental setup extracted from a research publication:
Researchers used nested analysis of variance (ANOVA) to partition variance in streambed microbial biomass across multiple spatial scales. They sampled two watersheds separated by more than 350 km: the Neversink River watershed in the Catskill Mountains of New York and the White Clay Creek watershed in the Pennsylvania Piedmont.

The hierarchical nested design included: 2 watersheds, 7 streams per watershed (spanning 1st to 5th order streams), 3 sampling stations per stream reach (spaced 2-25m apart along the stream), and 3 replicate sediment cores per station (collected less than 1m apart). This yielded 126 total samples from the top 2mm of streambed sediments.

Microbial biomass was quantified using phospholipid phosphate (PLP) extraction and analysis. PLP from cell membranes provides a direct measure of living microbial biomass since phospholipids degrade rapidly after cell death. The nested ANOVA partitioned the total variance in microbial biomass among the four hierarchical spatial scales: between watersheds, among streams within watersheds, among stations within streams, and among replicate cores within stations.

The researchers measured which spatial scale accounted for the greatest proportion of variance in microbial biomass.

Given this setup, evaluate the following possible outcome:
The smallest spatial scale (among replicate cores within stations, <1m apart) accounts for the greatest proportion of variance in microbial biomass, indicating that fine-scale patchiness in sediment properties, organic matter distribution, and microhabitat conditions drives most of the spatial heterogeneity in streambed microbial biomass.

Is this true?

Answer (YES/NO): NO